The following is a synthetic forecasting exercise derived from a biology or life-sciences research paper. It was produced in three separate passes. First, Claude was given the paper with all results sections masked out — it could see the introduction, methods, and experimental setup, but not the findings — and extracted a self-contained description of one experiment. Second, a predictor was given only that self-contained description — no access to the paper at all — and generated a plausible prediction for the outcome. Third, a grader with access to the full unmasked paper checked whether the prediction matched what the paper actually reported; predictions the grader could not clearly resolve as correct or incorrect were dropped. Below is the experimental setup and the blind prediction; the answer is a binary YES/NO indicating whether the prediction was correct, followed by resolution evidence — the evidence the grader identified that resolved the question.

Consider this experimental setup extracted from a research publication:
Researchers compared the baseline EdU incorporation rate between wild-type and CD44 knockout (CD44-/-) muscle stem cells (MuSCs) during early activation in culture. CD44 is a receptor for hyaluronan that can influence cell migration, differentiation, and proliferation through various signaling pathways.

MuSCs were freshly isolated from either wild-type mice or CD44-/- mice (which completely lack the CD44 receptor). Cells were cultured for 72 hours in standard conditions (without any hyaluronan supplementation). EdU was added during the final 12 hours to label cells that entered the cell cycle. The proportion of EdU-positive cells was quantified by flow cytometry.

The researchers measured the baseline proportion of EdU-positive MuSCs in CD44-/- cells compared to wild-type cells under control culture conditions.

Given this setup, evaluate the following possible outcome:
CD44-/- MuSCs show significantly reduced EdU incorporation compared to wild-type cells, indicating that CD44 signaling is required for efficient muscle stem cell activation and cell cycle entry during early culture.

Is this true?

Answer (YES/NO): NO